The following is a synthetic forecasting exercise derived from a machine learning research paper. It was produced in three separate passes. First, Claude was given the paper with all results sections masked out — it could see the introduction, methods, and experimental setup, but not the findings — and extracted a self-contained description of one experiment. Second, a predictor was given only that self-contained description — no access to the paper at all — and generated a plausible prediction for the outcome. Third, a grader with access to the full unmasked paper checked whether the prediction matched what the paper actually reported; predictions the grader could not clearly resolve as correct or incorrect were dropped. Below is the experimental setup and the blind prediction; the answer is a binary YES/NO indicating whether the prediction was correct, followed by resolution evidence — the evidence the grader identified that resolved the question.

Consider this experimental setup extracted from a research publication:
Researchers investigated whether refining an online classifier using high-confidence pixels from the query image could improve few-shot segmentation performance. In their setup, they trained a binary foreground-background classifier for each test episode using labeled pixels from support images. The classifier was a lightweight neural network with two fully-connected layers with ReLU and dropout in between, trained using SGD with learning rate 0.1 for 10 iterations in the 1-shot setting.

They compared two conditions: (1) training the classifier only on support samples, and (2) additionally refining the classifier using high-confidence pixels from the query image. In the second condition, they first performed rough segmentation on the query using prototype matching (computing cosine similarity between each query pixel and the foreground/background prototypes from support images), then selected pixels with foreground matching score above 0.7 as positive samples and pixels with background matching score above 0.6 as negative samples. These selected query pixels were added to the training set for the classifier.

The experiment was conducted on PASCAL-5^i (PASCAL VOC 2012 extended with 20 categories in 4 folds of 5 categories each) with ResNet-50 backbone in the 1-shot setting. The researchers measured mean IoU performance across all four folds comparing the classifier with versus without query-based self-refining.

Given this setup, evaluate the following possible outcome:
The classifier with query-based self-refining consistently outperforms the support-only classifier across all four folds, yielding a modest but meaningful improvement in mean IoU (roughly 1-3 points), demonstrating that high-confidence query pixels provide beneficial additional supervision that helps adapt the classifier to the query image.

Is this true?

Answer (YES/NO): NO